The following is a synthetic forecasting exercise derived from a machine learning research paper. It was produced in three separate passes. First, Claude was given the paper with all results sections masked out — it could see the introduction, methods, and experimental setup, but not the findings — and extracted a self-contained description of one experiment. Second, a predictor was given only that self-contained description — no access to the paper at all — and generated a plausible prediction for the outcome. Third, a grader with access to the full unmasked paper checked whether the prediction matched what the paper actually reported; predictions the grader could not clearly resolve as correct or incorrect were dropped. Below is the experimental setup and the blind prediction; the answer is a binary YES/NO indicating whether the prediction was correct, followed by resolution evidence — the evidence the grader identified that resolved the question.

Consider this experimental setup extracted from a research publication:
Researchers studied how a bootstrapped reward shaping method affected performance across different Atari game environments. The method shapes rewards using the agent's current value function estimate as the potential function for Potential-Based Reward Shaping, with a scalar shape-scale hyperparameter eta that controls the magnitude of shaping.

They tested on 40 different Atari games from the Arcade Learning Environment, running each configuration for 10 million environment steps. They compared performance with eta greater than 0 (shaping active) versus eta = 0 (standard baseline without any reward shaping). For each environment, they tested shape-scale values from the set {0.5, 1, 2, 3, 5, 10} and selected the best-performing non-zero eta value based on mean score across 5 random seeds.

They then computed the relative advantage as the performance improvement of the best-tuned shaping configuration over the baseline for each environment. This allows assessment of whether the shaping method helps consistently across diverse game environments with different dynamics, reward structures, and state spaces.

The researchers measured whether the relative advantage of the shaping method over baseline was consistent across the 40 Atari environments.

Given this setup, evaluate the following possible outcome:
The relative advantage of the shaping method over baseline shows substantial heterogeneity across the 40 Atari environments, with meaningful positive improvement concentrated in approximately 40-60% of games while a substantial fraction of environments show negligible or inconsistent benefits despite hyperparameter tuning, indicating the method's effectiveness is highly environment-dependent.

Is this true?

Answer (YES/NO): YES